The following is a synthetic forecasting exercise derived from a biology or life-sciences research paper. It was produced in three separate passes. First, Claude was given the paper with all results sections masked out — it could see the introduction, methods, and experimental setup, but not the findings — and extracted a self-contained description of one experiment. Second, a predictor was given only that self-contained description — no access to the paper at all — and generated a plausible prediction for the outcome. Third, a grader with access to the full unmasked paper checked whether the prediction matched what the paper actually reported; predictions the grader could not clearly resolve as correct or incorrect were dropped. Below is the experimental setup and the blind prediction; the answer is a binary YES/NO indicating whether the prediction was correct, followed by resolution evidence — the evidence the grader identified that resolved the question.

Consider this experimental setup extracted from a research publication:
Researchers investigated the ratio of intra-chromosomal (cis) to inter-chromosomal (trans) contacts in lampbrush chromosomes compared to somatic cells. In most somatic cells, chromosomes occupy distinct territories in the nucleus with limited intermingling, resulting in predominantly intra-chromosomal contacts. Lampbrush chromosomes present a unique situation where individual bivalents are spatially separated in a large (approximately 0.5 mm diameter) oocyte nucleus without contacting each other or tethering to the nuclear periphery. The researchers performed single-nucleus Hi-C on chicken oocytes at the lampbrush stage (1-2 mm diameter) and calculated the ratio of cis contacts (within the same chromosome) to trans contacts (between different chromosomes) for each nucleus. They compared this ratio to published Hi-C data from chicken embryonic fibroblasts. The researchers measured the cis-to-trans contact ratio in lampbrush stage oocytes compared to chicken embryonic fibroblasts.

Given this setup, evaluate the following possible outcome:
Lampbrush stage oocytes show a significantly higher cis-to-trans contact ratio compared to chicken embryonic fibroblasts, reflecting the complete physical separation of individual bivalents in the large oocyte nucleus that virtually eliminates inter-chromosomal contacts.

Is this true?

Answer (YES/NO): YES